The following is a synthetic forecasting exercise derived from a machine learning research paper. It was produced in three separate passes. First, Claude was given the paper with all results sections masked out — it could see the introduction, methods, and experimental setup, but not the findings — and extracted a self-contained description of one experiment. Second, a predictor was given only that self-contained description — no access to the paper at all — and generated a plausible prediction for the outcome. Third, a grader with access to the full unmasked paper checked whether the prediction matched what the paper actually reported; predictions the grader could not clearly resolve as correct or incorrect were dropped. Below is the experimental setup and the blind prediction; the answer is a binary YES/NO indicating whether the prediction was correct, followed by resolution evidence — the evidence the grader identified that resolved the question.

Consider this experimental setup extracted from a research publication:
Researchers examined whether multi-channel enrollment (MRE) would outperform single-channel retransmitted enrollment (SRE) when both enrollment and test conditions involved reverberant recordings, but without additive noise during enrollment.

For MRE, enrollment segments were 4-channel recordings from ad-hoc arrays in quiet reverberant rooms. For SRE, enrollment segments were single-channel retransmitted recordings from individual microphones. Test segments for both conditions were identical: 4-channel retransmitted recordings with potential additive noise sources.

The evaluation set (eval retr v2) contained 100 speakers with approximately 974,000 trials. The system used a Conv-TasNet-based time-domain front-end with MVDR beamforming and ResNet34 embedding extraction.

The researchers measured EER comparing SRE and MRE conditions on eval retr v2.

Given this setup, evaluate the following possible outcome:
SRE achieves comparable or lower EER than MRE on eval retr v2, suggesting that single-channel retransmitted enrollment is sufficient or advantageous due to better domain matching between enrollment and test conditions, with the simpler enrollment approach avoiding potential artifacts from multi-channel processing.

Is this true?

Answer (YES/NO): YES